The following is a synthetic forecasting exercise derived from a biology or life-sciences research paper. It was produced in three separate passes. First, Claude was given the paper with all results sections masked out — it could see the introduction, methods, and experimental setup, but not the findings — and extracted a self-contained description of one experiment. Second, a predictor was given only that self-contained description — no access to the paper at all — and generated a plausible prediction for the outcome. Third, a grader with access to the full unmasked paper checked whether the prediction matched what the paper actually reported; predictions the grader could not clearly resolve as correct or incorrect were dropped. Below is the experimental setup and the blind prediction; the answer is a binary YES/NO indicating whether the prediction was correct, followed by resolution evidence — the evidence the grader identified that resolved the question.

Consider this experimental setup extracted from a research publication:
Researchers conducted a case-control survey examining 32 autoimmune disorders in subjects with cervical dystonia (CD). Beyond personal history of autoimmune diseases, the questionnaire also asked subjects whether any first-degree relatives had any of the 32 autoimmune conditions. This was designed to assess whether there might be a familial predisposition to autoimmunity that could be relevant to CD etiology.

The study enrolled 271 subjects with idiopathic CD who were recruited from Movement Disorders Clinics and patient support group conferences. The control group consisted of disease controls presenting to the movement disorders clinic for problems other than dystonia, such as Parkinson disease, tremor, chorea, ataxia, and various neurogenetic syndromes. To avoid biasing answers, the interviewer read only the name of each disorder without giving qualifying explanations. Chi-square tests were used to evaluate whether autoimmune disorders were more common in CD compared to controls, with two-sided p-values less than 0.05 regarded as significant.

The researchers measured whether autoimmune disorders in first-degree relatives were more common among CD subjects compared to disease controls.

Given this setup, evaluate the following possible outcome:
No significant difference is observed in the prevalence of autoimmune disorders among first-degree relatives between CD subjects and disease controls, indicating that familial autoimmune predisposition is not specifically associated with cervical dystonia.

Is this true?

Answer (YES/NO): NO